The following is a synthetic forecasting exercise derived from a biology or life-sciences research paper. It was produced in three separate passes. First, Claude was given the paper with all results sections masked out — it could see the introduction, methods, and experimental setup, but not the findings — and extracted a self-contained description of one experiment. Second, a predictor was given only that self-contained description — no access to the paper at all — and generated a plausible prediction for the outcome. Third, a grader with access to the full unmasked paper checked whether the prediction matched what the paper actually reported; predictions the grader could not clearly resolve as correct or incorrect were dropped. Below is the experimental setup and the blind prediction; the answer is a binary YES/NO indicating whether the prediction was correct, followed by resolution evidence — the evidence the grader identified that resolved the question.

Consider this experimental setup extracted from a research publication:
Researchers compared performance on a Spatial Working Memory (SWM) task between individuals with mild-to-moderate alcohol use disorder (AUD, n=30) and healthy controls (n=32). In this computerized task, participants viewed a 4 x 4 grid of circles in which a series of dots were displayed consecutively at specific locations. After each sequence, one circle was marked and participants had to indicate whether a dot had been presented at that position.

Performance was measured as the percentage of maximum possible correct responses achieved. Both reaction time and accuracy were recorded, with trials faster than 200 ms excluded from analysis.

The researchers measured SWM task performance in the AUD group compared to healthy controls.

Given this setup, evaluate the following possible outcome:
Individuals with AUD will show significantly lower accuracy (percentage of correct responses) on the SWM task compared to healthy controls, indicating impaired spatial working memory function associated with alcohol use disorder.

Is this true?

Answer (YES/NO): NO